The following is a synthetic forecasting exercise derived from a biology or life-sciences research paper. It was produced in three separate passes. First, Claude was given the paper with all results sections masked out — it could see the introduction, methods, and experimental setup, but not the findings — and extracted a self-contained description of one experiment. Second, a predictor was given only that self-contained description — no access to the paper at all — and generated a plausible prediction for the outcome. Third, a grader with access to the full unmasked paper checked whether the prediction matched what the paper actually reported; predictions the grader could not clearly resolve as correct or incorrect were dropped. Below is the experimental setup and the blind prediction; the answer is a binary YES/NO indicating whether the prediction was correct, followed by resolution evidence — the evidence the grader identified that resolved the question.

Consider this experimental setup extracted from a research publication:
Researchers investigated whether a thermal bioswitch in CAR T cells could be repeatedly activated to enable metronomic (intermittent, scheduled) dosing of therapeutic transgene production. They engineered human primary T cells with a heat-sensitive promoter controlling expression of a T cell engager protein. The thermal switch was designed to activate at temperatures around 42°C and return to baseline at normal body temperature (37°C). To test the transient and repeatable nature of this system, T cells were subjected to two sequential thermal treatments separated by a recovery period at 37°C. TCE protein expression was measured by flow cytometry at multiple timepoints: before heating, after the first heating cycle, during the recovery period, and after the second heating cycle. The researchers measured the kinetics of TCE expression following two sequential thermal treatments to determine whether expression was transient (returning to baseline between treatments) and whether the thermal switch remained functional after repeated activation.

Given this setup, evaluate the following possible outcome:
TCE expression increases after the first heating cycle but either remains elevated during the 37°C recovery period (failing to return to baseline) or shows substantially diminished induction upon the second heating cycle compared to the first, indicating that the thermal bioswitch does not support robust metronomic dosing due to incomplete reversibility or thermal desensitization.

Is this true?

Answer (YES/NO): NO